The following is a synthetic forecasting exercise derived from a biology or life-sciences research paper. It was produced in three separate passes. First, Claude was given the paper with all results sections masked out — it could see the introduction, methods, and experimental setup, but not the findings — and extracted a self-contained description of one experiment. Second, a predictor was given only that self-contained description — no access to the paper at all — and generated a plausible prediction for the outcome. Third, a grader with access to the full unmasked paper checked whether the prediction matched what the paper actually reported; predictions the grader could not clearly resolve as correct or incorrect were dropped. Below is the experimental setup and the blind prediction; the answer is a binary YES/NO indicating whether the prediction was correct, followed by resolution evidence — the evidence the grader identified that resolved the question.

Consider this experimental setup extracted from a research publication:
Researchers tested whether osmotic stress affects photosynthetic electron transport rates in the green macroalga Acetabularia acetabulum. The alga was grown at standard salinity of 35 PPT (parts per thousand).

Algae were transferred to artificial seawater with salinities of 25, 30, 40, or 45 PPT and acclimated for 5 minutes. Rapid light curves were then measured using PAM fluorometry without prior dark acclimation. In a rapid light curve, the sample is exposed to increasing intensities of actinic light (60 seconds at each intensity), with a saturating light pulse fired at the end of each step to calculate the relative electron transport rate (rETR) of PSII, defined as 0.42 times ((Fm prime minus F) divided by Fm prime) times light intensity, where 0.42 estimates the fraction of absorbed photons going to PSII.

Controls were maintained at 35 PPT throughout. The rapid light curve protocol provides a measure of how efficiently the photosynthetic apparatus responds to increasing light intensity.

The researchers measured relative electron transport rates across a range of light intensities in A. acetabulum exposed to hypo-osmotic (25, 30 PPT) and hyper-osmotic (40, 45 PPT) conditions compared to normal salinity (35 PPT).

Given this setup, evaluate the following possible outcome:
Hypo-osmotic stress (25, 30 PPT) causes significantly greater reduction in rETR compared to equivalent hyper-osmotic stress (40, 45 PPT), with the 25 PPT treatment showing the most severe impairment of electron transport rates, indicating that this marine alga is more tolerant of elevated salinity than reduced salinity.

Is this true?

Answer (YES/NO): YES